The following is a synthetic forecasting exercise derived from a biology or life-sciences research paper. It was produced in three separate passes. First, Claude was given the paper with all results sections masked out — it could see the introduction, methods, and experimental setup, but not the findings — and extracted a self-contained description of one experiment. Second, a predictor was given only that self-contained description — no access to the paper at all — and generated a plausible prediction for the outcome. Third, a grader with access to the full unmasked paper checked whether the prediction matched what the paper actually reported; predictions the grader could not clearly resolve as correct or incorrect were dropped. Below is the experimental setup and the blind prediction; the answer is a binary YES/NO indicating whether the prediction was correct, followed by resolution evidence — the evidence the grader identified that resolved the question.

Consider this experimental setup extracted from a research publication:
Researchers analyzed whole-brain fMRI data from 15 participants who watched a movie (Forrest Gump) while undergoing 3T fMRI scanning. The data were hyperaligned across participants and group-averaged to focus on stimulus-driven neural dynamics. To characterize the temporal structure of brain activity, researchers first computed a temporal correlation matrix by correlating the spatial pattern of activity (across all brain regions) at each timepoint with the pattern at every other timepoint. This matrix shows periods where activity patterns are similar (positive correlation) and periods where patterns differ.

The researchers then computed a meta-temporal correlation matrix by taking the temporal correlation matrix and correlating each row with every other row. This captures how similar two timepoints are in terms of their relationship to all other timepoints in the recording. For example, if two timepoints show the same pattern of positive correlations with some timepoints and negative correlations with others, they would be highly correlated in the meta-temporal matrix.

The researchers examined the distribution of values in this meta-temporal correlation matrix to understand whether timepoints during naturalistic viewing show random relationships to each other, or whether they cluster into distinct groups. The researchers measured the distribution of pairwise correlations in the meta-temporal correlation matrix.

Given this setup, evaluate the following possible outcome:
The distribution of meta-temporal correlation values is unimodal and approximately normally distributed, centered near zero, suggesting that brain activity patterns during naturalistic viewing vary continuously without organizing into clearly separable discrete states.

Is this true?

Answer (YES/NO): NO